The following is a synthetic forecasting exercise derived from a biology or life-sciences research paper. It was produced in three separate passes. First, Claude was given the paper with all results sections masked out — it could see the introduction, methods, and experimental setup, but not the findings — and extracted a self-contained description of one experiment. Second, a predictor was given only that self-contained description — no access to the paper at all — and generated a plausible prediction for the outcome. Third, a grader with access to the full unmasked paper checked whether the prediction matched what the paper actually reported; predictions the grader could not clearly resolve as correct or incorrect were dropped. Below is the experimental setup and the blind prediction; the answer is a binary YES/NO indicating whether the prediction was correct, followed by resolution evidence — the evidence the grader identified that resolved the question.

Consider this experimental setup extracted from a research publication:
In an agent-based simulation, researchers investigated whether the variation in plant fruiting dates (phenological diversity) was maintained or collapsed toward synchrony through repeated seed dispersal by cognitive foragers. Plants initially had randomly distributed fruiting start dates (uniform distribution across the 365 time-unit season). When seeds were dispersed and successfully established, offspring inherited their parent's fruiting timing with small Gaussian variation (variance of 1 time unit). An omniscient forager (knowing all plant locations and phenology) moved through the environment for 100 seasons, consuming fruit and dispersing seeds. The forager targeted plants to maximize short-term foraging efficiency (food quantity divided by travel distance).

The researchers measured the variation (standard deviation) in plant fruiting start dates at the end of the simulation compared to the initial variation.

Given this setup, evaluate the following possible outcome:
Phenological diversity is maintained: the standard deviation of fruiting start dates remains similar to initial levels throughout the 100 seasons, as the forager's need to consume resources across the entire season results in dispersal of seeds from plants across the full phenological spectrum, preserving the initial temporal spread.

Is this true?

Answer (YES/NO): YES